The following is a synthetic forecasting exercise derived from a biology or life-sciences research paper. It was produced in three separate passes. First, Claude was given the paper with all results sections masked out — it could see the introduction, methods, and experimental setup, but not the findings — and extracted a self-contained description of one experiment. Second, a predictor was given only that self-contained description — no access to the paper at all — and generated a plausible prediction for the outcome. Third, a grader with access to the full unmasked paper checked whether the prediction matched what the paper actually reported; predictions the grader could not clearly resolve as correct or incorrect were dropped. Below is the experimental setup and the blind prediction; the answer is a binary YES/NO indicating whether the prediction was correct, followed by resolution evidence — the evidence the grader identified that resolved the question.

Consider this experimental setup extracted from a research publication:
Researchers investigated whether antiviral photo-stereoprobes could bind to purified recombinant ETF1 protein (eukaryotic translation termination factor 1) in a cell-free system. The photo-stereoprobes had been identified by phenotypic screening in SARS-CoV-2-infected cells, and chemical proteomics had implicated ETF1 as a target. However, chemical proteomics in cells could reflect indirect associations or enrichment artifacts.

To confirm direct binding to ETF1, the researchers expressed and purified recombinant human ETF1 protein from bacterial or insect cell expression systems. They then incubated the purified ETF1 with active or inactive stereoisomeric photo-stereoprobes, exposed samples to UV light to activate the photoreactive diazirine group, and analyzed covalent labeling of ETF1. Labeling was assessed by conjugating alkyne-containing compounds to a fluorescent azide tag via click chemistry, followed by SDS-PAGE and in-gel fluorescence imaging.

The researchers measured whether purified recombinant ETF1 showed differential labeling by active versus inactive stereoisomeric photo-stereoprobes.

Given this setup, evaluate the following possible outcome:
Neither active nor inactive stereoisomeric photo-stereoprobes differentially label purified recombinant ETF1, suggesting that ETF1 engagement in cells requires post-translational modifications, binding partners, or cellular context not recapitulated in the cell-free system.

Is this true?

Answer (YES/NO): NO